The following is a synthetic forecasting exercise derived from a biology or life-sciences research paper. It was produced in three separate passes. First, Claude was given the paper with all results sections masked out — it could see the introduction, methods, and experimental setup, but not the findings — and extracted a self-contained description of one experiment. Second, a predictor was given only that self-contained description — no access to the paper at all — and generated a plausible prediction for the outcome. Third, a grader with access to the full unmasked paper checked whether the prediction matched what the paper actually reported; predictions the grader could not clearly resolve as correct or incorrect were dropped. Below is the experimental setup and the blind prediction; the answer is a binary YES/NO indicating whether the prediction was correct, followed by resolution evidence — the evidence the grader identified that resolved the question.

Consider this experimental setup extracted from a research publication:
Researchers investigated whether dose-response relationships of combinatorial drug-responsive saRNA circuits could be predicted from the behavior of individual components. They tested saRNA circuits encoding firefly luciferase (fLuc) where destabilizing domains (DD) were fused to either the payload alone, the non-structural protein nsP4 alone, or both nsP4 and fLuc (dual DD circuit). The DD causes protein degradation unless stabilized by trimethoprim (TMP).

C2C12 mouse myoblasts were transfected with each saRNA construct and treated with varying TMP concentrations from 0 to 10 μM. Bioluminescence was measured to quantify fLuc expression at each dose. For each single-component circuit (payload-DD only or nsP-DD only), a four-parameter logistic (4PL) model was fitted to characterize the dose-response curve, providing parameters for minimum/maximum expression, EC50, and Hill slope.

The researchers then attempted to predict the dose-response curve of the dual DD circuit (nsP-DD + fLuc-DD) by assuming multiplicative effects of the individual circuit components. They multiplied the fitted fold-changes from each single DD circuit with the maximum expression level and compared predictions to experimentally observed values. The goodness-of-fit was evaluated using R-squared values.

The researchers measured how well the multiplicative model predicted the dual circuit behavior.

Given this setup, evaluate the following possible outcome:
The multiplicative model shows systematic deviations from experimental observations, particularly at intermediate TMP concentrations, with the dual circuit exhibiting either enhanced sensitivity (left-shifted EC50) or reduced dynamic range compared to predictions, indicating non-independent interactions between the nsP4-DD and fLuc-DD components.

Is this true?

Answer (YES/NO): NO